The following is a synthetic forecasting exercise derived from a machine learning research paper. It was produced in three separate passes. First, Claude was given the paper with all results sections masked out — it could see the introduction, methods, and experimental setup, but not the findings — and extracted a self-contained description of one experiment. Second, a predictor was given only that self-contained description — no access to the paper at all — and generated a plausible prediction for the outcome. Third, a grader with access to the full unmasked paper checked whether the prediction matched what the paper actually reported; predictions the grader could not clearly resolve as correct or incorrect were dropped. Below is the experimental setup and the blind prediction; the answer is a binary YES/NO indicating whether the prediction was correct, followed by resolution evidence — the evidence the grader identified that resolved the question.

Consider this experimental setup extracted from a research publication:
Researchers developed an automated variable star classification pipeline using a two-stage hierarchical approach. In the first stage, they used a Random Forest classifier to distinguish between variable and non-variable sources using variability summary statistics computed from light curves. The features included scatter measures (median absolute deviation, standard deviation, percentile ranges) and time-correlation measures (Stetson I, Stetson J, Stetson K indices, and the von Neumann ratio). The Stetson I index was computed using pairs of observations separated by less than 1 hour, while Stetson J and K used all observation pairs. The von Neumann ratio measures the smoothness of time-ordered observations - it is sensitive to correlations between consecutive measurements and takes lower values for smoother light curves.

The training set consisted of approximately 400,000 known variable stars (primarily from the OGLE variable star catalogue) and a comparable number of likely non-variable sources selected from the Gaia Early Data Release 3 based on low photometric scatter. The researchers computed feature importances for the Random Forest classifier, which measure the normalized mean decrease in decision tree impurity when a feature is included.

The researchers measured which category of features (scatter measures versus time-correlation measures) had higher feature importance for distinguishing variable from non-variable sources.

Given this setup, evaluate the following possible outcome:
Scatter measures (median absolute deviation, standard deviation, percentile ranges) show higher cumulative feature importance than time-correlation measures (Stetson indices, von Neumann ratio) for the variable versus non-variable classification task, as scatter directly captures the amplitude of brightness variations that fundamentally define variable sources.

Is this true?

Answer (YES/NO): NO